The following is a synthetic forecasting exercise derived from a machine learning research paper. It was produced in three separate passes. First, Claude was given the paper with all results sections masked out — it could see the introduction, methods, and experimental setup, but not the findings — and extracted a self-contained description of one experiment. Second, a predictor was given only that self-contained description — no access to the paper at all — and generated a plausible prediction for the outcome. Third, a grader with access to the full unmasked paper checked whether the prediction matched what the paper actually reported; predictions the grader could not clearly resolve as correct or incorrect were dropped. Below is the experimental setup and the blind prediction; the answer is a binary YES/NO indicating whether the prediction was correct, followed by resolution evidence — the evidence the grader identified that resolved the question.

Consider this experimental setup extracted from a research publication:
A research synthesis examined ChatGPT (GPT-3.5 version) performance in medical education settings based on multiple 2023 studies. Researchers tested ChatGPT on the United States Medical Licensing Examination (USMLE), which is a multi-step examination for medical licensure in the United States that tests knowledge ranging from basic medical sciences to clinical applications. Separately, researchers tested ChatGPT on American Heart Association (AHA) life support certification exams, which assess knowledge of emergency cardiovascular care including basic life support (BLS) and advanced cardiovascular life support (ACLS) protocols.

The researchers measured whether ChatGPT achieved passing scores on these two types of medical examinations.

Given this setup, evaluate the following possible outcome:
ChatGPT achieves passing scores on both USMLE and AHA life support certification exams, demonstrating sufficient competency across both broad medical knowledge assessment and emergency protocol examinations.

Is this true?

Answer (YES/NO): NO